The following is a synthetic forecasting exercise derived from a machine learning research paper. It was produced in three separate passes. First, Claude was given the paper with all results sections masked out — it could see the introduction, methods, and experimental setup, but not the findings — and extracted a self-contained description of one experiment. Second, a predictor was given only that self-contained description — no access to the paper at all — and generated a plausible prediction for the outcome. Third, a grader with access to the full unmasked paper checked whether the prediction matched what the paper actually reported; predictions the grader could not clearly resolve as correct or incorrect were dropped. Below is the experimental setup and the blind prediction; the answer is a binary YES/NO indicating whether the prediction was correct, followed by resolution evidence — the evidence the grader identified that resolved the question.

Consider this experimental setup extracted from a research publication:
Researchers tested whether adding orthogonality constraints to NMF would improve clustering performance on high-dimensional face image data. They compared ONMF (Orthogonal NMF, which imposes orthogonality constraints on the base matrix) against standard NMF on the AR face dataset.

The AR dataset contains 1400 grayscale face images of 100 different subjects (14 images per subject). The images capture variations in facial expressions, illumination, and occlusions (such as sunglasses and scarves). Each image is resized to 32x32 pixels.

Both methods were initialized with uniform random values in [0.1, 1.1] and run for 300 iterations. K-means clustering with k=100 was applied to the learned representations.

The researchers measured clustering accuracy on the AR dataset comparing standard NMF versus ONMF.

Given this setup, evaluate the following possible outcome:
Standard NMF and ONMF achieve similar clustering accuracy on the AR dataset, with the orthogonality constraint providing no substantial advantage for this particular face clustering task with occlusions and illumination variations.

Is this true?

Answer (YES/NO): NO